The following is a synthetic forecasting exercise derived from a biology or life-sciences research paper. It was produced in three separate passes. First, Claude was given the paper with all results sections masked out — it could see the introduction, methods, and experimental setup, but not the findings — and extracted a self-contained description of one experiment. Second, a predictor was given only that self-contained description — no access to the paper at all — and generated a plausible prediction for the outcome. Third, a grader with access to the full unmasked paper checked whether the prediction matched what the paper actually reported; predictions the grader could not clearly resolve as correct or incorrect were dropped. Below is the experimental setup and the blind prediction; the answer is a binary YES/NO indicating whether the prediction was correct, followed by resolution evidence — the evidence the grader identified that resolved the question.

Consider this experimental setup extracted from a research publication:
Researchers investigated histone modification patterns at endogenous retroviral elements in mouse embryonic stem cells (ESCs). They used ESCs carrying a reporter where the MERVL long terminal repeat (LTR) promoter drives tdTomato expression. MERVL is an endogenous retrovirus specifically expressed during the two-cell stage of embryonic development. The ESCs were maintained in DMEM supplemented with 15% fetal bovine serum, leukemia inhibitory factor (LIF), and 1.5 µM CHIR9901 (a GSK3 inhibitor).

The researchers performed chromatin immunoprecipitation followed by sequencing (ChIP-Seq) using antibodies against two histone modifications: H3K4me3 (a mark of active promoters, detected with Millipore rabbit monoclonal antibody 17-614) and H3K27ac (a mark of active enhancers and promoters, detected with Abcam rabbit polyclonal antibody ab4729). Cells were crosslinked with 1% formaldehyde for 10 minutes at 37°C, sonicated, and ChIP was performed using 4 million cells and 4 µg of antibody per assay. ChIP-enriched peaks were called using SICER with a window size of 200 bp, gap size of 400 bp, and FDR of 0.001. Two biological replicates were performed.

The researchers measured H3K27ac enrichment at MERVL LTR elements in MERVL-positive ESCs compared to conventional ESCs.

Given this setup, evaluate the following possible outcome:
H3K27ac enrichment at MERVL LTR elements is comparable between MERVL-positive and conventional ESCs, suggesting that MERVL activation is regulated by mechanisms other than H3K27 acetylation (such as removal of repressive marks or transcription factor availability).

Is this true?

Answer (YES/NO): NO